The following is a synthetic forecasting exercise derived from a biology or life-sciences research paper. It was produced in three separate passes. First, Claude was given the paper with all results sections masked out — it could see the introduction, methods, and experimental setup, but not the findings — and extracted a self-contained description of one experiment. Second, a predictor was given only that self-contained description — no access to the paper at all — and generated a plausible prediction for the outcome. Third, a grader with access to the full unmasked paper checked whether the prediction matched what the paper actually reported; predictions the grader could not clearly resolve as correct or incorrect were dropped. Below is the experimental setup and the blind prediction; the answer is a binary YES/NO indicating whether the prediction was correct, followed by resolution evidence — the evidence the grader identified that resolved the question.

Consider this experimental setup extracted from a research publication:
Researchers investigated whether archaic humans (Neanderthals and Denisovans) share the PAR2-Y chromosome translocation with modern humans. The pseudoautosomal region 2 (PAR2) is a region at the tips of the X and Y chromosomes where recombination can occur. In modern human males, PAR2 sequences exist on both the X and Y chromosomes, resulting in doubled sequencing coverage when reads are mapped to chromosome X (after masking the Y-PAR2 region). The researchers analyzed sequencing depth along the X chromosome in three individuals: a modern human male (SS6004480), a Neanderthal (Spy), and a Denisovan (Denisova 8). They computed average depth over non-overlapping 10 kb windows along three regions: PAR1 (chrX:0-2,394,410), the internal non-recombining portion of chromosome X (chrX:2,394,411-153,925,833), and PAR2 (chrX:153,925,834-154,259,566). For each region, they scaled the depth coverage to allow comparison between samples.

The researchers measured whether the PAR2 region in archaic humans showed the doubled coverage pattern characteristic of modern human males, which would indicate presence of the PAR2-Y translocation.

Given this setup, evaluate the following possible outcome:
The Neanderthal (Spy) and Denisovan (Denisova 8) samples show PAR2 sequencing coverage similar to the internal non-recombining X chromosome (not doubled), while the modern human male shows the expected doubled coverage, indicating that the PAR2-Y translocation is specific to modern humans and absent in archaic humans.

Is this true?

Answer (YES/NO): NO